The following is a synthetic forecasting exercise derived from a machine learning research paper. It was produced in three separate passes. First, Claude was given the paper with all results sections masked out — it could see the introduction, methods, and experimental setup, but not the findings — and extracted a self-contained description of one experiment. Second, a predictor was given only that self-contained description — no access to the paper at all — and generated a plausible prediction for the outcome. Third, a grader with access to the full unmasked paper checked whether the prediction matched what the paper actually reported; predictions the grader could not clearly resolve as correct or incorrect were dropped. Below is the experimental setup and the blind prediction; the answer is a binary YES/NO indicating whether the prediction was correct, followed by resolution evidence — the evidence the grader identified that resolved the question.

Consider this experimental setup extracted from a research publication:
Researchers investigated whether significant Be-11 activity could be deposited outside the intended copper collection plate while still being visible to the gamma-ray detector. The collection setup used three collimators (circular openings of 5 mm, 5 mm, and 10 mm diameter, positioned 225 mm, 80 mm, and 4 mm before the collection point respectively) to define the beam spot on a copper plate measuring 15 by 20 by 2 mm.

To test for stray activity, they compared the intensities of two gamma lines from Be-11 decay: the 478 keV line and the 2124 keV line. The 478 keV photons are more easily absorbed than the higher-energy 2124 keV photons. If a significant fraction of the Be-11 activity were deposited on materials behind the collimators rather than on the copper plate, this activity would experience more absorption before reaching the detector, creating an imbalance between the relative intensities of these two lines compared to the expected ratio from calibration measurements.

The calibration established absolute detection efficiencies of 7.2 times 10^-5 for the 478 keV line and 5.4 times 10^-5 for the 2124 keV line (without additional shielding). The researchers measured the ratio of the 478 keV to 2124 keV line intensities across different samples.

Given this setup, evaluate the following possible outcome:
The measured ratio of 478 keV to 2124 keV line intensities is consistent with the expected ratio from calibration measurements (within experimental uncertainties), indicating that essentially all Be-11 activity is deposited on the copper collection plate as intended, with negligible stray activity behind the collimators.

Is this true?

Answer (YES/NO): YES